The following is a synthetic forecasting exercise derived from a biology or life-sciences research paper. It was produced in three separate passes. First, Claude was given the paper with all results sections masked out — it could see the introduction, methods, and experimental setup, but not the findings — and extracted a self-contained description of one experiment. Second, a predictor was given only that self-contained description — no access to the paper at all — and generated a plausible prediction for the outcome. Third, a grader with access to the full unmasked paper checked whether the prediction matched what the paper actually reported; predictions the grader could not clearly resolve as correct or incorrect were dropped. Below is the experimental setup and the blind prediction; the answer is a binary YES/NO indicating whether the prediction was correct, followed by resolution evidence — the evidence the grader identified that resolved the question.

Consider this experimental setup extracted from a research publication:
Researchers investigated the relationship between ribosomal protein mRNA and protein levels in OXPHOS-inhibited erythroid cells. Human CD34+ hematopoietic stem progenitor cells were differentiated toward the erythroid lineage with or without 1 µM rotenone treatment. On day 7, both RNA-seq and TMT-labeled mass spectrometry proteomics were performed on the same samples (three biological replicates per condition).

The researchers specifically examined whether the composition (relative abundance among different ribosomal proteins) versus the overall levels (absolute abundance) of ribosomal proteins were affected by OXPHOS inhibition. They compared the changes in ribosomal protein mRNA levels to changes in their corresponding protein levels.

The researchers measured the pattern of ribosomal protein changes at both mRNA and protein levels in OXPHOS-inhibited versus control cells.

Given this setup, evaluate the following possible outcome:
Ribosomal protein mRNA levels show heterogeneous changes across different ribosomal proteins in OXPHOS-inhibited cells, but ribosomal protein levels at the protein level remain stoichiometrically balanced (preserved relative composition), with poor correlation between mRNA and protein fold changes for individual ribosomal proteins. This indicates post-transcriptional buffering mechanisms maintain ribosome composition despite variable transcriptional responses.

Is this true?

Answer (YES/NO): NO